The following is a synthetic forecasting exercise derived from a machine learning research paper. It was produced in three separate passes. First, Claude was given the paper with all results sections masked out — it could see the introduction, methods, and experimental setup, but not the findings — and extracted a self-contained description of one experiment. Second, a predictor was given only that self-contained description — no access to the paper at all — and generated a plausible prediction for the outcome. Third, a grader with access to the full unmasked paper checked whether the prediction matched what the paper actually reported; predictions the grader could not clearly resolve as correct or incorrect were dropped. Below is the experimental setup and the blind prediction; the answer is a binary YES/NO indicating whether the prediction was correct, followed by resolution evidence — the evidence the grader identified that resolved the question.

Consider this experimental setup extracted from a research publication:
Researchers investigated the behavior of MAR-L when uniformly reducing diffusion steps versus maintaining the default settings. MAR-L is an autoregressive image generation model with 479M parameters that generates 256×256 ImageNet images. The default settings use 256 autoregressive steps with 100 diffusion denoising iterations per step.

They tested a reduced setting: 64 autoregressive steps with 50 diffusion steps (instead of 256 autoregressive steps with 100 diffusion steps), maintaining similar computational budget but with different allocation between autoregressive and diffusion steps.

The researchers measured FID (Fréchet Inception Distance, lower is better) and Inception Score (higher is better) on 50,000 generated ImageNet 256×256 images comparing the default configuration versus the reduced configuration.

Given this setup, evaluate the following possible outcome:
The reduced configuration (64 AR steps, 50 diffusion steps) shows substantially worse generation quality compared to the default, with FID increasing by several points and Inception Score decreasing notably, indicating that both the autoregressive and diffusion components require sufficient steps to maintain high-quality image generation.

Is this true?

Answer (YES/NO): NO